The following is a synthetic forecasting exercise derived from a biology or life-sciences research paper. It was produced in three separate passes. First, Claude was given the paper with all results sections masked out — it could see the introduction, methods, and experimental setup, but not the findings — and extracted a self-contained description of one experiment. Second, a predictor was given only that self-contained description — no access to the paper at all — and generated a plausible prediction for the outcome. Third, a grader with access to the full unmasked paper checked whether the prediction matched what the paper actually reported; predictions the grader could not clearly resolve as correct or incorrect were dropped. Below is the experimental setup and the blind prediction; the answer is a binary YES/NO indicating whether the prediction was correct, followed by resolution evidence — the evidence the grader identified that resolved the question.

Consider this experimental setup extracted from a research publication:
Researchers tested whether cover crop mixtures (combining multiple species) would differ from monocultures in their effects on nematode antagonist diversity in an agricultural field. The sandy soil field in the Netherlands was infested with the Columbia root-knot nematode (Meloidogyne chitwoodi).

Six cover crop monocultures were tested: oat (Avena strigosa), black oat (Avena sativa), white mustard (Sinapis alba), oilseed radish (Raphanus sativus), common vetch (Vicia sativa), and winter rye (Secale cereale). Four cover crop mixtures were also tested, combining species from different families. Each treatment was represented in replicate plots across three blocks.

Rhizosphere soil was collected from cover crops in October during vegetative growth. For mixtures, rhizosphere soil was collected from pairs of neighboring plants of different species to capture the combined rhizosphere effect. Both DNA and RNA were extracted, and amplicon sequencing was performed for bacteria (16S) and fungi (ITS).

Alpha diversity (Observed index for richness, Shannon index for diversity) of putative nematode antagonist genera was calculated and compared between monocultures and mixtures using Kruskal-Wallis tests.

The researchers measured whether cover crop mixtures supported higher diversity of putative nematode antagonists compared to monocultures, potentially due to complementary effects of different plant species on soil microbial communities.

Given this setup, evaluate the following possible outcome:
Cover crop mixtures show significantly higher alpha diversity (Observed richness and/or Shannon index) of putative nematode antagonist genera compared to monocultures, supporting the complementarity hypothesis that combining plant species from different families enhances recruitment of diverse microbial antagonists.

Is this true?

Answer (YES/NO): NO